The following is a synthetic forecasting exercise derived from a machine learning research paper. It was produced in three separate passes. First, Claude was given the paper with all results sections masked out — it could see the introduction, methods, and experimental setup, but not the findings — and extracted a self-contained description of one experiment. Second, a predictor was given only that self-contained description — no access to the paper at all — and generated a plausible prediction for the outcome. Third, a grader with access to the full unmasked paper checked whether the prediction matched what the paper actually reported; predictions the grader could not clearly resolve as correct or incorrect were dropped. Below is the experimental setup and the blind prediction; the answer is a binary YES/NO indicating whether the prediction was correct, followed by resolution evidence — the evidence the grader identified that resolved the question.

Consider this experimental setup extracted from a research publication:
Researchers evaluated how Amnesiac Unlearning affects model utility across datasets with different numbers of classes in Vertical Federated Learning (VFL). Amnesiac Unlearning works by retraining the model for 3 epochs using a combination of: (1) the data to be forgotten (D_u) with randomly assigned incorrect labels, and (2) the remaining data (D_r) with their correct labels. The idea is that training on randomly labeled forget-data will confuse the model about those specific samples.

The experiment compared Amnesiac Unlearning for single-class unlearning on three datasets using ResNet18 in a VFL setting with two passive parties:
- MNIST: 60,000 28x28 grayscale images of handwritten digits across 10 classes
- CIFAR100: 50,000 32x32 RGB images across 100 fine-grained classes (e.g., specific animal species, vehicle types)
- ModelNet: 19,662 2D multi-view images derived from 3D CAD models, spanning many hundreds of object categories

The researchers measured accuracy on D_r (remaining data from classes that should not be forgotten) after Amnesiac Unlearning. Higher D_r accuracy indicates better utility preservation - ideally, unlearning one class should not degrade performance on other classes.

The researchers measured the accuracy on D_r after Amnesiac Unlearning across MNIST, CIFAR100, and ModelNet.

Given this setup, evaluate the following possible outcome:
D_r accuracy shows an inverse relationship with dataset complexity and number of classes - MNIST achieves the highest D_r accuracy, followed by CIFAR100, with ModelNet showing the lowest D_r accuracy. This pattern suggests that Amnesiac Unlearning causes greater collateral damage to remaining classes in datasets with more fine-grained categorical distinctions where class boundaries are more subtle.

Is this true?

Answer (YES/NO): NO